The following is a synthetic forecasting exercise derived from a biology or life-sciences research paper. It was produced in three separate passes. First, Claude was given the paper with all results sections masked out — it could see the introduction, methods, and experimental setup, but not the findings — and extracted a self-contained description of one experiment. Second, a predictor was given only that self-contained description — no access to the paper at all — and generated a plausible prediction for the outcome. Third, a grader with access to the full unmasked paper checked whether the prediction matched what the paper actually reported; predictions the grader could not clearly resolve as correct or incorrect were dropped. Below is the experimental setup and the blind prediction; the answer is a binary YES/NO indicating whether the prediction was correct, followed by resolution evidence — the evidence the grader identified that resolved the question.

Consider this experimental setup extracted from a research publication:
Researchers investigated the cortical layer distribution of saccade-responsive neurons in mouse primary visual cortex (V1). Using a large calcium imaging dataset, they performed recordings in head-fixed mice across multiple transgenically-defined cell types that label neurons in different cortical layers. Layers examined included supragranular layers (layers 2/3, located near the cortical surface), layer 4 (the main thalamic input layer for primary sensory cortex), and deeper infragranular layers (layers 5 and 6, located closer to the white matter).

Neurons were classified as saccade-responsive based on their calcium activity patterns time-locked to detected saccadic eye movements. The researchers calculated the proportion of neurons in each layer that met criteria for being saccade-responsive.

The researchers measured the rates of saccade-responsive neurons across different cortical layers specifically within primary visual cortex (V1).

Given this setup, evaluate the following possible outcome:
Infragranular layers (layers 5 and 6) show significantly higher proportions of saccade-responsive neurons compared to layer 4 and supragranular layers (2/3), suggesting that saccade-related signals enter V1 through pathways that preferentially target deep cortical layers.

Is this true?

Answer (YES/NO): YES